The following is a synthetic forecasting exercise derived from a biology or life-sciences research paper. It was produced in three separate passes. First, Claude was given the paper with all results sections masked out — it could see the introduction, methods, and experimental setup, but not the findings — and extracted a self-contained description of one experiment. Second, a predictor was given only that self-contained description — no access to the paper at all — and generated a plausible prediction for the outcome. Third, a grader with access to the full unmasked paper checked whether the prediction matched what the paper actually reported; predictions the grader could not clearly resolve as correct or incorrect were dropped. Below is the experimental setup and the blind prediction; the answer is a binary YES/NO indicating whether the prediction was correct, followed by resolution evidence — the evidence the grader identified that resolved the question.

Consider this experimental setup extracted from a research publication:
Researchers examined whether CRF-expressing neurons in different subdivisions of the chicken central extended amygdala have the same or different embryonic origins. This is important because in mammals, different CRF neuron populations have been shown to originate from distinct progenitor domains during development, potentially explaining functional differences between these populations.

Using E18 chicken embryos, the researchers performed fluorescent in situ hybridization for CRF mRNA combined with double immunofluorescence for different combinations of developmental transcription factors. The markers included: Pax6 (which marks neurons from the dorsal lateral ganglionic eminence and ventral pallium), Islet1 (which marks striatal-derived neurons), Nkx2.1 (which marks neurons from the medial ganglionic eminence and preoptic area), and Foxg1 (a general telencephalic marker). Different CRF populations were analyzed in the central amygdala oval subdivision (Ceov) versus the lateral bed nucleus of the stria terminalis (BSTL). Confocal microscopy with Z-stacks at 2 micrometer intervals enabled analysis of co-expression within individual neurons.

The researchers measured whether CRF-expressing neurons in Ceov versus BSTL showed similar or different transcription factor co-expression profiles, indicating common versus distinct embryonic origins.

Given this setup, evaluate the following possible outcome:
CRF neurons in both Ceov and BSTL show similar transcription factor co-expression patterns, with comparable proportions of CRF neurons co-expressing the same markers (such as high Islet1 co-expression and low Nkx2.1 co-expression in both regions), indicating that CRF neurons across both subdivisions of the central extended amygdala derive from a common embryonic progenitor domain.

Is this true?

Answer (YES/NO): NO